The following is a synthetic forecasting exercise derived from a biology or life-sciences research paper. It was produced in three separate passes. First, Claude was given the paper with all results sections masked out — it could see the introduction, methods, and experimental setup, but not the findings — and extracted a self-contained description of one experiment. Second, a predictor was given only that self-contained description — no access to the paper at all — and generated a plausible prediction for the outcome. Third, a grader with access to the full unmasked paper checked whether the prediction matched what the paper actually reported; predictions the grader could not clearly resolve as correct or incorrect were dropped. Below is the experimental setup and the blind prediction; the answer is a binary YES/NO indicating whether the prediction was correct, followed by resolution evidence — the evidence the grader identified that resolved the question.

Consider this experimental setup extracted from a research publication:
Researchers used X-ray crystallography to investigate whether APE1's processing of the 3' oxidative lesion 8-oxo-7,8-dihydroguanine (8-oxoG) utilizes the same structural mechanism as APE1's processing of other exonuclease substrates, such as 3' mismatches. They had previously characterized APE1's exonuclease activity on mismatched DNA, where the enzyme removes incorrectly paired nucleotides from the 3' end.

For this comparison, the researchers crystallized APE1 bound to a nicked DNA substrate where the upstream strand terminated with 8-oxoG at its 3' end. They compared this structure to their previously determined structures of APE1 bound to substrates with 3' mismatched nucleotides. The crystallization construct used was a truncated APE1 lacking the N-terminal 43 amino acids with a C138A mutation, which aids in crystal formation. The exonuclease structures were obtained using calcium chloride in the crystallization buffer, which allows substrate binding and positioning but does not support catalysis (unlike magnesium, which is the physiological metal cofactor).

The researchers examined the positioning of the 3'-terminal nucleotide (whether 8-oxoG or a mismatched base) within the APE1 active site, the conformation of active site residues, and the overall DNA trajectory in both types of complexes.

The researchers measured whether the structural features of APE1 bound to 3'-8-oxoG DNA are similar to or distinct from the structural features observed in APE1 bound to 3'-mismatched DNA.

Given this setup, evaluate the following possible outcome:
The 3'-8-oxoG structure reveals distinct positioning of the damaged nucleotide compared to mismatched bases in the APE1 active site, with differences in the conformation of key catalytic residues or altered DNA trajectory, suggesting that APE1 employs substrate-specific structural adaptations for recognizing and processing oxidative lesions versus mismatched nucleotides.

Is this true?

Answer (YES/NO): NO